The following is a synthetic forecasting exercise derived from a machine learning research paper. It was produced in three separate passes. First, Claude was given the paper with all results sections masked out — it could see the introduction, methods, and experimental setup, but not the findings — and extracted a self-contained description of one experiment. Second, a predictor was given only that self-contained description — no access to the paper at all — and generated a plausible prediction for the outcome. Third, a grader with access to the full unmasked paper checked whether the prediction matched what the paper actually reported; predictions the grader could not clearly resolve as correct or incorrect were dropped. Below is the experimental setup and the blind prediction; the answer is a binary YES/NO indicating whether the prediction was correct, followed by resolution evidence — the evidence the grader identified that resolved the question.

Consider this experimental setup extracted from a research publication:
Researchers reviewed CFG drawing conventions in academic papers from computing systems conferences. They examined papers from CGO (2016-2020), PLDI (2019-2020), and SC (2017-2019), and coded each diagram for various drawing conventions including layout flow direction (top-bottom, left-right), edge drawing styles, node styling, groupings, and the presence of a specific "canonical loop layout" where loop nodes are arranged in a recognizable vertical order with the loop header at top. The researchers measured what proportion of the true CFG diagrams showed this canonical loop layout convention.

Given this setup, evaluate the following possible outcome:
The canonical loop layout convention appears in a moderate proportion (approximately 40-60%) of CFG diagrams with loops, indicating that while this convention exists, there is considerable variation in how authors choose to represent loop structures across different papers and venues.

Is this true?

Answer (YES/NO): YES